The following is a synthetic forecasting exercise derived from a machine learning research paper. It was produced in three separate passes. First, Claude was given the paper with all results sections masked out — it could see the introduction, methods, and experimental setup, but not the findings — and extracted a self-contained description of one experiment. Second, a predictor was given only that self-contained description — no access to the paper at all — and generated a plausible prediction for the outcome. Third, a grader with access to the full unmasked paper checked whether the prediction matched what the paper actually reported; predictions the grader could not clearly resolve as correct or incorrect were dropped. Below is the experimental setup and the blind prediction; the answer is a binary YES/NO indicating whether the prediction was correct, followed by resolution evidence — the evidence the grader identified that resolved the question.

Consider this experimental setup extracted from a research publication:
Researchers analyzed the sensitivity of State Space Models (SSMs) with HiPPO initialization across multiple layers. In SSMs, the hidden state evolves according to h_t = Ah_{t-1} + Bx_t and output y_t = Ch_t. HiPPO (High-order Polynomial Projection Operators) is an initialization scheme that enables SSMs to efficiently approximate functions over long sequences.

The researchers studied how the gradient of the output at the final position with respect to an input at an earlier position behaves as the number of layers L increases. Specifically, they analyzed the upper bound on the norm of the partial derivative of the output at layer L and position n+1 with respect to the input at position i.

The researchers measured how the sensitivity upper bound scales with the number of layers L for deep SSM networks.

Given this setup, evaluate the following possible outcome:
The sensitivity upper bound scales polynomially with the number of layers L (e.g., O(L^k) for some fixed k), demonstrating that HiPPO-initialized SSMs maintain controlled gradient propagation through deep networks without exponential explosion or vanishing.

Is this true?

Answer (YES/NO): NO